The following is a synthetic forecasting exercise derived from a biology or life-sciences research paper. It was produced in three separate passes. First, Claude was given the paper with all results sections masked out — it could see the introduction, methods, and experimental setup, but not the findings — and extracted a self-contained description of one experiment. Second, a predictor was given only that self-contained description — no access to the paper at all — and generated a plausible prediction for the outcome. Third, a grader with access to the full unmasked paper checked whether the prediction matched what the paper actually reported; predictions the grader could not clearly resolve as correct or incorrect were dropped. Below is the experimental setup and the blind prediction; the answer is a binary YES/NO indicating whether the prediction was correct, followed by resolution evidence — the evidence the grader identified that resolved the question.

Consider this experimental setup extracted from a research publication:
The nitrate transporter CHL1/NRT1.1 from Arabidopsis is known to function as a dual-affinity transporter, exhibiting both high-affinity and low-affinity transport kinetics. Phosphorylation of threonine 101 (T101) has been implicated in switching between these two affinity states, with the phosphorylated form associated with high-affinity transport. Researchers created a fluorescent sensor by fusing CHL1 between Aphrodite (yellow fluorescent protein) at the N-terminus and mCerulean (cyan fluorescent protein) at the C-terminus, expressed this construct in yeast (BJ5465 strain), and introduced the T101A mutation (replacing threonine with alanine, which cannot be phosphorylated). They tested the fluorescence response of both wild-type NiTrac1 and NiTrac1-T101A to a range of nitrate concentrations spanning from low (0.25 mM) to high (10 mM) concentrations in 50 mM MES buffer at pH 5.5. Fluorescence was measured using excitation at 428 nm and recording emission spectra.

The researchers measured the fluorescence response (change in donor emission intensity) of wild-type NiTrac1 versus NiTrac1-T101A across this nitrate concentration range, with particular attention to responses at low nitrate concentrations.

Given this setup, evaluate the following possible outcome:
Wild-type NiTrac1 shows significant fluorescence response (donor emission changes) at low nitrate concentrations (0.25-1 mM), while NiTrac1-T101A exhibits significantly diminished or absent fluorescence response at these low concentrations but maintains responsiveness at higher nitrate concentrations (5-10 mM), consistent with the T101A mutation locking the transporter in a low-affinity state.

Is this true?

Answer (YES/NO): YES